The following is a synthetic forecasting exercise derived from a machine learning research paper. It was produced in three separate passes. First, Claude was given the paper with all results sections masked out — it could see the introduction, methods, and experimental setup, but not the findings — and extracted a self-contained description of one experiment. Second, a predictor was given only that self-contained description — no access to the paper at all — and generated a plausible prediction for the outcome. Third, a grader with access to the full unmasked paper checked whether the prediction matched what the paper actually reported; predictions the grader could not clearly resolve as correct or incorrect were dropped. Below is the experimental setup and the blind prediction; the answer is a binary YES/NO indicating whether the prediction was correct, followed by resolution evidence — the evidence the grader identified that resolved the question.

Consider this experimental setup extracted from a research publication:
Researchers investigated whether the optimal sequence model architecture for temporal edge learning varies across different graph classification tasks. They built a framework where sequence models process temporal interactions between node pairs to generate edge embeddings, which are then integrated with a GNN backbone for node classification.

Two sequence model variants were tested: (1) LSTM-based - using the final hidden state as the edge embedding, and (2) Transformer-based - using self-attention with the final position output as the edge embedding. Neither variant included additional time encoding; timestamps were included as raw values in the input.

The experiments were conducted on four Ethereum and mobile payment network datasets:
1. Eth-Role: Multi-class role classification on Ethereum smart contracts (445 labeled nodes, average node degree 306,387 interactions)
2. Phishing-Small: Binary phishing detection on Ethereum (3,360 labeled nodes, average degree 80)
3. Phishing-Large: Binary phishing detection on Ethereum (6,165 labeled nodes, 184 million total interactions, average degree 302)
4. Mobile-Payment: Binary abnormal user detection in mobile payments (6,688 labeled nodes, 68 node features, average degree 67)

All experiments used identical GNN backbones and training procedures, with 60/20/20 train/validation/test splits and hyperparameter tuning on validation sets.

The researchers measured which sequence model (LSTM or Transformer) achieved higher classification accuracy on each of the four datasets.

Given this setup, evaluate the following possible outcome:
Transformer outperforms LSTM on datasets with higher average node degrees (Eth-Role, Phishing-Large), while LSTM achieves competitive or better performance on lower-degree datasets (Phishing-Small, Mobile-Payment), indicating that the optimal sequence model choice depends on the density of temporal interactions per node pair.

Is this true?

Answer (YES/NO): NO